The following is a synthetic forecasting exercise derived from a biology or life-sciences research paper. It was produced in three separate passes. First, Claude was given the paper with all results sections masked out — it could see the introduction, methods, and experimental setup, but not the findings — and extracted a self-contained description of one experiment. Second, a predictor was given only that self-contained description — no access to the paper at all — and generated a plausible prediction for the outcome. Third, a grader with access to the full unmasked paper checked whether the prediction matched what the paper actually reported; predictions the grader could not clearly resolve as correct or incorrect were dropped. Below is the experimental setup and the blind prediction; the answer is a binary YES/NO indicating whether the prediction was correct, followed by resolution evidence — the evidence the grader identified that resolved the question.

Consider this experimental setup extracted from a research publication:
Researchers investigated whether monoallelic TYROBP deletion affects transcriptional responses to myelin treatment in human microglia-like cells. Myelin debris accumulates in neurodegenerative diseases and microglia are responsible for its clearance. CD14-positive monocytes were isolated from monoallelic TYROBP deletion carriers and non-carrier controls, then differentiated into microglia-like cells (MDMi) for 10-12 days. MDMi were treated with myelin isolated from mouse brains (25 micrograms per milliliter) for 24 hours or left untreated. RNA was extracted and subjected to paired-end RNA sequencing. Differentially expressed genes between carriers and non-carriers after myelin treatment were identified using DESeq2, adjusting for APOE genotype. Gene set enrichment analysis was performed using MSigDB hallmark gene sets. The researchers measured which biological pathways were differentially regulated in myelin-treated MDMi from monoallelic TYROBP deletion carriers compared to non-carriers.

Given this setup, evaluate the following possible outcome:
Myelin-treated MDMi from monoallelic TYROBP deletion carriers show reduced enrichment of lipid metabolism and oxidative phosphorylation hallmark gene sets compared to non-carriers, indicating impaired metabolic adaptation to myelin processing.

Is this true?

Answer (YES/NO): NO